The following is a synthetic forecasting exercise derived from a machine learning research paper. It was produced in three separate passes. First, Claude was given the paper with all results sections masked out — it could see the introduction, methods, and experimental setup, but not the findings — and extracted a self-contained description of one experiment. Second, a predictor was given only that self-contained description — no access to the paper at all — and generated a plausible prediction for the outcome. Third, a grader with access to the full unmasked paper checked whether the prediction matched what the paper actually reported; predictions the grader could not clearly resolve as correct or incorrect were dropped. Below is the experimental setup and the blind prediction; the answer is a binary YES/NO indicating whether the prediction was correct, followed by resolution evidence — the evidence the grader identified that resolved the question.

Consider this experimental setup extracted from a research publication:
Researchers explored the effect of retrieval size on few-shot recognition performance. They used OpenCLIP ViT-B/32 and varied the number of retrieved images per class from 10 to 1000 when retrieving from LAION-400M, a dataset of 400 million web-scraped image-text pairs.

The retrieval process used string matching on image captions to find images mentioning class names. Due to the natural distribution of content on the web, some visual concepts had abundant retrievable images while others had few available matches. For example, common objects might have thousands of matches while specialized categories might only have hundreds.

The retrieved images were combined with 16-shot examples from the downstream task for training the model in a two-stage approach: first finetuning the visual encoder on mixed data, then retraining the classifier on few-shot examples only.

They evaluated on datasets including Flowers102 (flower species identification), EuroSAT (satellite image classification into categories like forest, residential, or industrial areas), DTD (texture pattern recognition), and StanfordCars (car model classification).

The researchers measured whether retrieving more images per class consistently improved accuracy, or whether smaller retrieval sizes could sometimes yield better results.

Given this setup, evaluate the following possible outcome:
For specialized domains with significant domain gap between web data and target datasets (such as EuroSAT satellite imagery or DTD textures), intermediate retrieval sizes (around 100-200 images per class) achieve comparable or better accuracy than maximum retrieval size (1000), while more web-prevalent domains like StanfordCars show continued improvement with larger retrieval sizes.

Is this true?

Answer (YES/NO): NO